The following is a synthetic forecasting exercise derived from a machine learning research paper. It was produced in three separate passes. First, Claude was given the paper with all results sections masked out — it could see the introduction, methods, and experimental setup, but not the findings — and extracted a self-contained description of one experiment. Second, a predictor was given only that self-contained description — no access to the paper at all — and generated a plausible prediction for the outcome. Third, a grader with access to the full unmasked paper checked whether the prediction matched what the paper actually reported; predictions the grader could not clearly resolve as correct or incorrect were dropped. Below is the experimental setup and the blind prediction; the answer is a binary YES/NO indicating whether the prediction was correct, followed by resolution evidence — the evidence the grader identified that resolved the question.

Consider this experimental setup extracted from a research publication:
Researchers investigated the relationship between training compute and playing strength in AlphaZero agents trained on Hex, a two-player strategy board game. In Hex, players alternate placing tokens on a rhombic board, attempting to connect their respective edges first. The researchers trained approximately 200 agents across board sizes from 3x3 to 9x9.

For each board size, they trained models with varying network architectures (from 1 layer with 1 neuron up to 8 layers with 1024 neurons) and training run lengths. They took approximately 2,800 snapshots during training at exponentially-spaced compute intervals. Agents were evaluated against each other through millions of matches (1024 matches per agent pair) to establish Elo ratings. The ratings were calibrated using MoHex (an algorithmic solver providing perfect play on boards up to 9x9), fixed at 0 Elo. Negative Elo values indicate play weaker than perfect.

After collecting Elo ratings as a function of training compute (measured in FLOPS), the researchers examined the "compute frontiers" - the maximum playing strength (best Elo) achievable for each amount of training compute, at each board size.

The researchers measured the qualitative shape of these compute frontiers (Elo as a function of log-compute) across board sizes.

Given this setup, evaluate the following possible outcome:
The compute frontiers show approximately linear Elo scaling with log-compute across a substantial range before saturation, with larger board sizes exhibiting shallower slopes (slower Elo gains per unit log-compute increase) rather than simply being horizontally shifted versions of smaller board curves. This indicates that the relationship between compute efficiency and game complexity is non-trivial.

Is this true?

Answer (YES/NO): NO